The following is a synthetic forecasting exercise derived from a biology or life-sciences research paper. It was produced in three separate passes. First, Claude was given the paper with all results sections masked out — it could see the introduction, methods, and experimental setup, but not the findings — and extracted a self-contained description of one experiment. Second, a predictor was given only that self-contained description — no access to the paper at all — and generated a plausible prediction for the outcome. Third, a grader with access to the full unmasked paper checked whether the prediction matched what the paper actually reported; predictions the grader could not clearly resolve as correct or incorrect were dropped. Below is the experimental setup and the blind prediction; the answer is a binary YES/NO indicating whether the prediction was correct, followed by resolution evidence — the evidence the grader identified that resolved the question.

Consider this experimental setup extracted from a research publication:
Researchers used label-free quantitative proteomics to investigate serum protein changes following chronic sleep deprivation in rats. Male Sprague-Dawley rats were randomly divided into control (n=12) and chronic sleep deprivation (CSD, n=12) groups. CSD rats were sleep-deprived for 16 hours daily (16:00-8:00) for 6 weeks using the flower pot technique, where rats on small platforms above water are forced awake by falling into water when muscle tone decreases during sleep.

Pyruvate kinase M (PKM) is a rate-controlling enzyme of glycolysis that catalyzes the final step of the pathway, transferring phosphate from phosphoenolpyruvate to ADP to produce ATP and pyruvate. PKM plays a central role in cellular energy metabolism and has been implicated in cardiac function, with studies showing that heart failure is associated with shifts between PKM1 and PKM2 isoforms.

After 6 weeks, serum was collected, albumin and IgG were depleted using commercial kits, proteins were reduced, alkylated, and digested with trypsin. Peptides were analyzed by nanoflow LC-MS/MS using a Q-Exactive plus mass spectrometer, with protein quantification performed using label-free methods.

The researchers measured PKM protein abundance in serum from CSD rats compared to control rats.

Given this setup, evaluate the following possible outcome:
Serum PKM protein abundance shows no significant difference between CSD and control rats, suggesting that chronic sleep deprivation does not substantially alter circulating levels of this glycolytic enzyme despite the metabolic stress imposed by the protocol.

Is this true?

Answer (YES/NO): NO